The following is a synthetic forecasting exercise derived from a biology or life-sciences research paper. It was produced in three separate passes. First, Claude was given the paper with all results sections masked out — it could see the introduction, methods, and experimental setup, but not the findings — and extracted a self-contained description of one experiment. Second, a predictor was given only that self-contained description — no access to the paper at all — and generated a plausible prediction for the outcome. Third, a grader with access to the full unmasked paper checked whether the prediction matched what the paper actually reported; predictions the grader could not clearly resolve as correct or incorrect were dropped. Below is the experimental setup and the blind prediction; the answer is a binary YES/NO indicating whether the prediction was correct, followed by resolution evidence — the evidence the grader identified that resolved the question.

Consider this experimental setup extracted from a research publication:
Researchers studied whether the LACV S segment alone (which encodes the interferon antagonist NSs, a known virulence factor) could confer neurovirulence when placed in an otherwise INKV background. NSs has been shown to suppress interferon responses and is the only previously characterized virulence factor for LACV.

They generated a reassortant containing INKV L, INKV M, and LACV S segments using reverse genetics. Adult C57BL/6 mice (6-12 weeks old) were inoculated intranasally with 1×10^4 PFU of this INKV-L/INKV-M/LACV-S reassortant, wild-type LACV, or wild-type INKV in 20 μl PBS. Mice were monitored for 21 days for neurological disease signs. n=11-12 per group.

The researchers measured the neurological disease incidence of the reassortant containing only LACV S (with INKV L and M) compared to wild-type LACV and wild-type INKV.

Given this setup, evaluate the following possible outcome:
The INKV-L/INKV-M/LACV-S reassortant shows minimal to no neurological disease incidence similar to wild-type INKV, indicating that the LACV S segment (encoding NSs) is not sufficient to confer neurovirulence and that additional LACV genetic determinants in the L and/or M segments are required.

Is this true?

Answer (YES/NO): YES